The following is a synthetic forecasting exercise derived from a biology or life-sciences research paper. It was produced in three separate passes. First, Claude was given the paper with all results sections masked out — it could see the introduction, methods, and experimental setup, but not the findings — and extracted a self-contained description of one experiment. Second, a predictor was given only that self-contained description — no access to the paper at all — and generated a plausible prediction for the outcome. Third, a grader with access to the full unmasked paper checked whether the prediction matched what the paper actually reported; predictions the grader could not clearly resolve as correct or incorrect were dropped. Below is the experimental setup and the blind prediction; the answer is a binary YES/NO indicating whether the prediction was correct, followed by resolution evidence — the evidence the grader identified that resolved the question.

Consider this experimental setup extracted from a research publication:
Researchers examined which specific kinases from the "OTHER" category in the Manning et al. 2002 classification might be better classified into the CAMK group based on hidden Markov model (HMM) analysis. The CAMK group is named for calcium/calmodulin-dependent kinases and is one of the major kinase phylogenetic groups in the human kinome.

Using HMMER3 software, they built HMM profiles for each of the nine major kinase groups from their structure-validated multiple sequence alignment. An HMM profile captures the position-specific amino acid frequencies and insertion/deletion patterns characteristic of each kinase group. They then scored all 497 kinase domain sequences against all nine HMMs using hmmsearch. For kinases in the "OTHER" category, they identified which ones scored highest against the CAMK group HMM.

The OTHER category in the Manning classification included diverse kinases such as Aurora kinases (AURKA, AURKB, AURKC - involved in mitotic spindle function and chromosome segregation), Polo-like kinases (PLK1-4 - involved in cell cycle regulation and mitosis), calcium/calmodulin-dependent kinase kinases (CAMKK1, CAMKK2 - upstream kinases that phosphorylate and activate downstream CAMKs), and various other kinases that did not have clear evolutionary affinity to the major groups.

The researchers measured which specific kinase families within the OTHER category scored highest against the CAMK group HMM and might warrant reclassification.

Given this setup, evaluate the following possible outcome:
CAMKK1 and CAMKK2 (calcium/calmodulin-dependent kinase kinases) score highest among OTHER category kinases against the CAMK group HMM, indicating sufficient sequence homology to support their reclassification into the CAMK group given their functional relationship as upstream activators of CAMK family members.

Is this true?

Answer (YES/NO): NO